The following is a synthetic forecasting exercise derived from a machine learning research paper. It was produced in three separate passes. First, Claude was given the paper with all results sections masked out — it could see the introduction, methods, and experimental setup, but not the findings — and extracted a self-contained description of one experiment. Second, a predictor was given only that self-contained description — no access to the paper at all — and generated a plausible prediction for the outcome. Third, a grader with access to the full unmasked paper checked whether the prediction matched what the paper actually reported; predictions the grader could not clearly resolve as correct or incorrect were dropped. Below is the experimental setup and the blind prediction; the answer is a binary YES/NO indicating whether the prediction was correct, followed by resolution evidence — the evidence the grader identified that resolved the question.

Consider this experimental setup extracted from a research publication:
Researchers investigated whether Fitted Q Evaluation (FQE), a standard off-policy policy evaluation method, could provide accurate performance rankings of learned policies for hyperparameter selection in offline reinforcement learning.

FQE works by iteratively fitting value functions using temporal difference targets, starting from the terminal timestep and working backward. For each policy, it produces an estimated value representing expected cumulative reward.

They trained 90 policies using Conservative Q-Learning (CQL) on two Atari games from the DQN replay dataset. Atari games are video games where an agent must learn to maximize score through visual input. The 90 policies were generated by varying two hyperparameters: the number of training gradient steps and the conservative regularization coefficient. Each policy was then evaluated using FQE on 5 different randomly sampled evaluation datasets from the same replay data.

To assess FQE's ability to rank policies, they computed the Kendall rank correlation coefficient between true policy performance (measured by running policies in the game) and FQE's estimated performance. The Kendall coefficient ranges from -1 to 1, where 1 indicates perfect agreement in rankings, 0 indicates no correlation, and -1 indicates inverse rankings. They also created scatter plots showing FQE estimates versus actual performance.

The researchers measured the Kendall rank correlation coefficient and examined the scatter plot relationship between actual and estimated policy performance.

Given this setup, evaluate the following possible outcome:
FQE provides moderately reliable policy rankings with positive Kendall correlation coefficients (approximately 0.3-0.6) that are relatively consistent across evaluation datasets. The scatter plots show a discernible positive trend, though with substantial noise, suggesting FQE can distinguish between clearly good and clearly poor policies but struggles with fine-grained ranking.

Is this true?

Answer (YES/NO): NO